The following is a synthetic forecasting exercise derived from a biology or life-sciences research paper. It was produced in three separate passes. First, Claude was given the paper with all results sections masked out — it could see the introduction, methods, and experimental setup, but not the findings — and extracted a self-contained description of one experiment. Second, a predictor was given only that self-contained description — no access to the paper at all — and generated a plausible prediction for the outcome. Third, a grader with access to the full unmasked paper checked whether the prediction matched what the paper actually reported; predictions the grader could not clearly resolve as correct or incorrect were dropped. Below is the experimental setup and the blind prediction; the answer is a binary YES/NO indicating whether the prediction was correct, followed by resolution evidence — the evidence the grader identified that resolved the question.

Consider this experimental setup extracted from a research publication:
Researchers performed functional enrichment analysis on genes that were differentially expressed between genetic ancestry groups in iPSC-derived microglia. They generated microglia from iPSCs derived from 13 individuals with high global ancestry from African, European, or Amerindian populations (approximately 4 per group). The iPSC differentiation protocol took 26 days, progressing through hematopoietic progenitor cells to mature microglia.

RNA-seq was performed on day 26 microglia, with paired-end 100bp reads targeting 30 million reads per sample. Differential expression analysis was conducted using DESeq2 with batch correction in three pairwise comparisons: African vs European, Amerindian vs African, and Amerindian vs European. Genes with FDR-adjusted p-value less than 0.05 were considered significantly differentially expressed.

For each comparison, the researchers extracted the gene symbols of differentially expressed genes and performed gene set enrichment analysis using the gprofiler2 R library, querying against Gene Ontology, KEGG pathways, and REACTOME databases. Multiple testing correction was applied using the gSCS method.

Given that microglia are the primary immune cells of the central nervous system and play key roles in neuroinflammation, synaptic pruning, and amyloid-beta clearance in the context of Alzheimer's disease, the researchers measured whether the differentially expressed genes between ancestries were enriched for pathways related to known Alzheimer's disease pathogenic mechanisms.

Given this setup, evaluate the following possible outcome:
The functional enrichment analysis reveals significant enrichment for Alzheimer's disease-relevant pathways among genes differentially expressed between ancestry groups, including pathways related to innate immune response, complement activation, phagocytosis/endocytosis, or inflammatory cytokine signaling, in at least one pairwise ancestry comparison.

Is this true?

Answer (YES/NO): YES